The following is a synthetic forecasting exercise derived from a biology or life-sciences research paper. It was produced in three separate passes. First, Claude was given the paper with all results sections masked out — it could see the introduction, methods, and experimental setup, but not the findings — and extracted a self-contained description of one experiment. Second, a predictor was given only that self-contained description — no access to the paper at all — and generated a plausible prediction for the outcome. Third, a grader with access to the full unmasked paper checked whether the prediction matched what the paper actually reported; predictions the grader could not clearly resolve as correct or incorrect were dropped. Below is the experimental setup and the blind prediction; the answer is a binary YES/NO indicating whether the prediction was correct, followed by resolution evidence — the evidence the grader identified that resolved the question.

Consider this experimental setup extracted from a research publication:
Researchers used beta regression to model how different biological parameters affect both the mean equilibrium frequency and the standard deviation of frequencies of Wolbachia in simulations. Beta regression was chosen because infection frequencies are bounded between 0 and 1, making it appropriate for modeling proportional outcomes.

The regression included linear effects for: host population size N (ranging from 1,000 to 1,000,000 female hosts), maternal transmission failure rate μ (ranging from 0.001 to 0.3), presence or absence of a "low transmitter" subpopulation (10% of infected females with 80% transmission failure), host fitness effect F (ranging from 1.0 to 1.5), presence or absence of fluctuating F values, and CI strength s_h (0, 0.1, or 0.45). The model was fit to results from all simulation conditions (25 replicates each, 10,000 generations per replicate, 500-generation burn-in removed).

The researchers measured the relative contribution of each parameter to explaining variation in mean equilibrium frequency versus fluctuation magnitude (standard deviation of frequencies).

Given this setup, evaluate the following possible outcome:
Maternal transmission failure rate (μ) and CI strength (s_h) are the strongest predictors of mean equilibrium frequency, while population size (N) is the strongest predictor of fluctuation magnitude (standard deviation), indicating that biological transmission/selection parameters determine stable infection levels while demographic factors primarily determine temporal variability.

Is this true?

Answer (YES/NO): NO